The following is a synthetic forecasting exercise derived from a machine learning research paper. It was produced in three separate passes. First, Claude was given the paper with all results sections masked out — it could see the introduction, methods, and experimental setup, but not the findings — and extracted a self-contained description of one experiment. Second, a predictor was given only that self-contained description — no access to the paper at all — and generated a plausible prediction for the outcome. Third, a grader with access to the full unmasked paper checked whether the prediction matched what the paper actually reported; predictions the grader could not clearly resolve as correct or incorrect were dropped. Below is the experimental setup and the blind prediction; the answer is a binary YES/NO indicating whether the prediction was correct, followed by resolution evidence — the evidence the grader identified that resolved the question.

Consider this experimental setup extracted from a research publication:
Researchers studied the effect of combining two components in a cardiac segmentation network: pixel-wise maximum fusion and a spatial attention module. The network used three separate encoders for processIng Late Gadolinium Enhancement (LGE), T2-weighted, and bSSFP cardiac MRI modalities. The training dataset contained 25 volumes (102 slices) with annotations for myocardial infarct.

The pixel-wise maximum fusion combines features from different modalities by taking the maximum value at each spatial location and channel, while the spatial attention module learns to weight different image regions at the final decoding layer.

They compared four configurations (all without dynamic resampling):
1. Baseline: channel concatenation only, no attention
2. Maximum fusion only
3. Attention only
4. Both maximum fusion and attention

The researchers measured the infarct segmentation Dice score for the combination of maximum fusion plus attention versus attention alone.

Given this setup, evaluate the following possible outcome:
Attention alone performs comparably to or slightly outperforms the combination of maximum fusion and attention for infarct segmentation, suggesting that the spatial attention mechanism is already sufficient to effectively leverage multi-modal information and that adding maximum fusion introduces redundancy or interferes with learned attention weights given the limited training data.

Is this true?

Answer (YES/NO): YES